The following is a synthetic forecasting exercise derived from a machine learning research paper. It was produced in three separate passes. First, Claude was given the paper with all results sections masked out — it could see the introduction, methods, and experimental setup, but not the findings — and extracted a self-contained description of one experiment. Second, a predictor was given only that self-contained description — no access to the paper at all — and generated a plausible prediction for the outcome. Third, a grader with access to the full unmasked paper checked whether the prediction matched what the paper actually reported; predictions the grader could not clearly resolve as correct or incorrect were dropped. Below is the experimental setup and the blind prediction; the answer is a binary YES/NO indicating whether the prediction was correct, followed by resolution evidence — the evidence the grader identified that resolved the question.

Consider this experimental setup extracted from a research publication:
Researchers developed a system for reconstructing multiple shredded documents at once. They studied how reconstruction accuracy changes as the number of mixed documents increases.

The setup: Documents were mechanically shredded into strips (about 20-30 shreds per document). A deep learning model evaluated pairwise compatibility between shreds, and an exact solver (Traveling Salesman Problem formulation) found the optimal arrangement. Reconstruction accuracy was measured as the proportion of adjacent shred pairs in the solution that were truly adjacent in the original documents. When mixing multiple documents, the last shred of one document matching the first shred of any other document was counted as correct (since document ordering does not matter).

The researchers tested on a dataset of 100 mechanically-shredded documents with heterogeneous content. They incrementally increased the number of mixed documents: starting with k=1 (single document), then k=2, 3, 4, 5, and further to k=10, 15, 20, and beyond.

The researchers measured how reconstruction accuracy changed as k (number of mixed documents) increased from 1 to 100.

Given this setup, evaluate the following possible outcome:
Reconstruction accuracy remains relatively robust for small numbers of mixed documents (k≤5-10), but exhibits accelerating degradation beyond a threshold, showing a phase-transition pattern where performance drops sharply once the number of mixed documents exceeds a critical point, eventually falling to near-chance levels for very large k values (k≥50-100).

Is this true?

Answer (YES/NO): NO